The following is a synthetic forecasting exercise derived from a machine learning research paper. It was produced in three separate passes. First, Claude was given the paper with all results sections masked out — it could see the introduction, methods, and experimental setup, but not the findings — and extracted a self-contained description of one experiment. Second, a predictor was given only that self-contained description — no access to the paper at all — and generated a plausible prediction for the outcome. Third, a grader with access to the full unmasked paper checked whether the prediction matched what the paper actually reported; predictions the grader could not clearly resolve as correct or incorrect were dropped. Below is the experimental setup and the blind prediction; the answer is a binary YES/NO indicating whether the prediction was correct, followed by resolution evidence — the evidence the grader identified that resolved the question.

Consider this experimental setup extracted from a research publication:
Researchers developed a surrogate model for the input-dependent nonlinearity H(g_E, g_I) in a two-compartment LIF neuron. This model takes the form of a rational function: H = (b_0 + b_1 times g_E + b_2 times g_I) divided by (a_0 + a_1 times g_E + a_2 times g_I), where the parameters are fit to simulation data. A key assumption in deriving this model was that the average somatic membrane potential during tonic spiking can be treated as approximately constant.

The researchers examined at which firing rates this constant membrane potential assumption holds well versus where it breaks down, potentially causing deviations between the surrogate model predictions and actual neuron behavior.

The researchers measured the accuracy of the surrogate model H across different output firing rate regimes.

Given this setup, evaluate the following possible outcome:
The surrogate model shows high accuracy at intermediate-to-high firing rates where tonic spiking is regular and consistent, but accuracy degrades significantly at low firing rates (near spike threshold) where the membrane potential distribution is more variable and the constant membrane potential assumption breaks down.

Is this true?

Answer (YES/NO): YES